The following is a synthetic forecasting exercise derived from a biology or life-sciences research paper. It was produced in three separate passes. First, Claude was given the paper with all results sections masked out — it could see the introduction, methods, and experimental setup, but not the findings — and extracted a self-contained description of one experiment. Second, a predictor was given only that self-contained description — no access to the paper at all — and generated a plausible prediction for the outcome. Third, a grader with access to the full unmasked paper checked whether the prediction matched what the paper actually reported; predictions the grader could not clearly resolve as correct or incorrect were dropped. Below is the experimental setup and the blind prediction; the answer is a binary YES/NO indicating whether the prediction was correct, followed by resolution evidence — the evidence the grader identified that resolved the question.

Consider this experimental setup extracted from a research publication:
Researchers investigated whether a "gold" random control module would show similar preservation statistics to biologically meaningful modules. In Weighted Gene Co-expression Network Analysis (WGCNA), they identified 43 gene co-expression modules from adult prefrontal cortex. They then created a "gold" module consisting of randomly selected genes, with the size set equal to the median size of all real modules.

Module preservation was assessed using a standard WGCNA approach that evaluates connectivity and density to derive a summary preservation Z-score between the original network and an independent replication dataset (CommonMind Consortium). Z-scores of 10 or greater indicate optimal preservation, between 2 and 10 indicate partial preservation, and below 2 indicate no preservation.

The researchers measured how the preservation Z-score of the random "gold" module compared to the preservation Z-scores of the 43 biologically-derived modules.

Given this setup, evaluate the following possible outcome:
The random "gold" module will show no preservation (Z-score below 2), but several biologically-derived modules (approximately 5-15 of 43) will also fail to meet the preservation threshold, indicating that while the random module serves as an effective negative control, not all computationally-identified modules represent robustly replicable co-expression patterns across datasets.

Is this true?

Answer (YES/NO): NO